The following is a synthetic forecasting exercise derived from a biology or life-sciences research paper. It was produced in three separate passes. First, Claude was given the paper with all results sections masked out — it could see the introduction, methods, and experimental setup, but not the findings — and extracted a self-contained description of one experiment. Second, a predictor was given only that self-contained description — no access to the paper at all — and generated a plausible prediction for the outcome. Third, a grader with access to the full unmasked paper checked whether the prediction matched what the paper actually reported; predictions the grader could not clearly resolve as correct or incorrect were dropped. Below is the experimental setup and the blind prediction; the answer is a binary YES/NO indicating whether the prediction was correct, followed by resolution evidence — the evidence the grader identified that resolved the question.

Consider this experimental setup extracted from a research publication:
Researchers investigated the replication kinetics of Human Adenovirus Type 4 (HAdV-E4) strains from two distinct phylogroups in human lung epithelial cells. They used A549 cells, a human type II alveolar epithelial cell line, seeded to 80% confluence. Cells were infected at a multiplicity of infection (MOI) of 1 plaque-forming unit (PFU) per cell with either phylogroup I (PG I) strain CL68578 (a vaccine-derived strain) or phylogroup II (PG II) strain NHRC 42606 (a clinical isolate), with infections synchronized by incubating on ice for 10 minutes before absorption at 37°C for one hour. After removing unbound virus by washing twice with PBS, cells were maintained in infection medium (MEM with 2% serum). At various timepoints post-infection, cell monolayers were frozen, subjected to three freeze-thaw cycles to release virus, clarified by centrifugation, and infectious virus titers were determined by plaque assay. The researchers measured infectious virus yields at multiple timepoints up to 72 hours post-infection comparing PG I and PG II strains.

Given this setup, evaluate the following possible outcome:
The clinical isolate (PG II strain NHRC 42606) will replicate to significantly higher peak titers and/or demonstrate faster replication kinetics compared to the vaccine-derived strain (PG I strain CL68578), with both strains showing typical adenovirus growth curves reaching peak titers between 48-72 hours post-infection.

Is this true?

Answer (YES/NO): NO